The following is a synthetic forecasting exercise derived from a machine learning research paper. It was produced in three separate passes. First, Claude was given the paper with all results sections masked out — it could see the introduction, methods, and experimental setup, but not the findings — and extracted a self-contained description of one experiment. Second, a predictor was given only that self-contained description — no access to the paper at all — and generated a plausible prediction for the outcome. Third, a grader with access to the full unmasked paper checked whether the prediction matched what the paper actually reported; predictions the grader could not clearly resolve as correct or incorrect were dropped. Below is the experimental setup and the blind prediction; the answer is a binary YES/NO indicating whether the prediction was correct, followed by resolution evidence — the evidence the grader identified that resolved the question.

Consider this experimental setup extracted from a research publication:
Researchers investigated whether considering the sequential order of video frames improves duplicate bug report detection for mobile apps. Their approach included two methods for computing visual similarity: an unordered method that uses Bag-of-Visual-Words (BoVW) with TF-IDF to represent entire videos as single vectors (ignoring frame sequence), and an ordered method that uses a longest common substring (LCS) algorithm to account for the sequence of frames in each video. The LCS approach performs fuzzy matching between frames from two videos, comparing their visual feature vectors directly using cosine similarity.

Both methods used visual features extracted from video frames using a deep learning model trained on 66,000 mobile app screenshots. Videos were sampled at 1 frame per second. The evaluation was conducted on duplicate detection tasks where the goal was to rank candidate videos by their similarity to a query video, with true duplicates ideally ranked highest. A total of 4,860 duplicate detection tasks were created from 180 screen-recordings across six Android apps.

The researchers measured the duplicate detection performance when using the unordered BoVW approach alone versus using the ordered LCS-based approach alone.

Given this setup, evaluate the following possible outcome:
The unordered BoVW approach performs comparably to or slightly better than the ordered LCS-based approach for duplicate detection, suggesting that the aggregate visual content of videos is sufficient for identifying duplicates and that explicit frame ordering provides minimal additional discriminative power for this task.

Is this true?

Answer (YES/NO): YES